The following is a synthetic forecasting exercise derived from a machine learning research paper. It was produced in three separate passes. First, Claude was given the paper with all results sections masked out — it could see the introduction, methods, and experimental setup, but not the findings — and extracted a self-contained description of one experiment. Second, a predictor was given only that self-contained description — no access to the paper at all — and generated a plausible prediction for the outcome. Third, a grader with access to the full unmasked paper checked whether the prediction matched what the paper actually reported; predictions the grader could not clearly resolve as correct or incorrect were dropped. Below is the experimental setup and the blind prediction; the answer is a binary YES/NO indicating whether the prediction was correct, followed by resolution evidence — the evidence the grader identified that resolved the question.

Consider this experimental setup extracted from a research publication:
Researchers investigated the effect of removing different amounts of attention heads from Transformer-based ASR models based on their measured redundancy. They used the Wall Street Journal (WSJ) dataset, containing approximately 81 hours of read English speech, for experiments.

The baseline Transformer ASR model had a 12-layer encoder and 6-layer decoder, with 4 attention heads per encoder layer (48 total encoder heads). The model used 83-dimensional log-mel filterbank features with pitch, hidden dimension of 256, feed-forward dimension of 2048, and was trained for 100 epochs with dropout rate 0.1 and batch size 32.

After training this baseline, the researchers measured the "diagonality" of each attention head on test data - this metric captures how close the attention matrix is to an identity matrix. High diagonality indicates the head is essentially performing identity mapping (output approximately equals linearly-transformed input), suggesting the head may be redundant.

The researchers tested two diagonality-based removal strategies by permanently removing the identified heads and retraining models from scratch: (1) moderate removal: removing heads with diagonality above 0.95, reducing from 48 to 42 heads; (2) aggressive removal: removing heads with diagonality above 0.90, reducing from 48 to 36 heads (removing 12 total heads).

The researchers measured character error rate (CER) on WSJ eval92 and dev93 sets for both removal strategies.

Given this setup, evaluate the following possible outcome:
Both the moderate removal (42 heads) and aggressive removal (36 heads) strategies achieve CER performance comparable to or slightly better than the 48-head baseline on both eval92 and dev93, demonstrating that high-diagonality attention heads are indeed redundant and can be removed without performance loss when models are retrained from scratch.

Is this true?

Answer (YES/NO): NO